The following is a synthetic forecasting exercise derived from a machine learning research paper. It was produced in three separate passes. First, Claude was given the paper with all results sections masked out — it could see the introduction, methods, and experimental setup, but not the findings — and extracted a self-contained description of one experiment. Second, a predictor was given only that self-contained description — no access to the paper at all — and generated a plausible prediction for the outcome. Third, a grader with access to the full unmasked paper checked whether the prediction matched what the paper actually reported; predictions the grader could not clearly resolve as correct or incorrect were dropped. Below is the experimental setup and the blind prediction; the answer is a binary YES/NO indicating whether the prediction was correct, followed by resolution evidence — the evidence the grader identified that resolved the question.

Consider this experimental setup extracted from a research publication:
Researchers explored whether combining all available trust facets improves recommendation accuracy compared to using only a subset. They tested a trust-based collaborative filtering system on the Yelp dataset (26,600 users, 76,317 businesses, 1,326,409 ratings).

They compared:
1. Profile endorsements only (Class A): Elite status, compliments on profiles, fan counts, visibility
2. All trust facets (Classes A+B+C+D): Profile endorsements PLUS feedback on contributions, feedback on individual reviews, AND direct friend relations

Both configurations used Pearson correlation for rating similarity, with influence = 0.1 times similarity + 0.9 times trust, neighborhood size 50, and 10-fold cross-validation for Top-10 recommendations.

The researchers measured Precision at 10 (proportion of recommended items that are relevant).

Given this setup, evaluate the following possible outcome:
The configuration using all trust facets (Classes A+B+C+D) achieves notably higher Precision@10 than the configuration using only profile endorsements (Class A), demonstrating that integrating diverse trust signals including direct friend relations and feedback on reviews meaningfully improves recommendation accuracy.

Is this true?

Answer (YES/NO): NO